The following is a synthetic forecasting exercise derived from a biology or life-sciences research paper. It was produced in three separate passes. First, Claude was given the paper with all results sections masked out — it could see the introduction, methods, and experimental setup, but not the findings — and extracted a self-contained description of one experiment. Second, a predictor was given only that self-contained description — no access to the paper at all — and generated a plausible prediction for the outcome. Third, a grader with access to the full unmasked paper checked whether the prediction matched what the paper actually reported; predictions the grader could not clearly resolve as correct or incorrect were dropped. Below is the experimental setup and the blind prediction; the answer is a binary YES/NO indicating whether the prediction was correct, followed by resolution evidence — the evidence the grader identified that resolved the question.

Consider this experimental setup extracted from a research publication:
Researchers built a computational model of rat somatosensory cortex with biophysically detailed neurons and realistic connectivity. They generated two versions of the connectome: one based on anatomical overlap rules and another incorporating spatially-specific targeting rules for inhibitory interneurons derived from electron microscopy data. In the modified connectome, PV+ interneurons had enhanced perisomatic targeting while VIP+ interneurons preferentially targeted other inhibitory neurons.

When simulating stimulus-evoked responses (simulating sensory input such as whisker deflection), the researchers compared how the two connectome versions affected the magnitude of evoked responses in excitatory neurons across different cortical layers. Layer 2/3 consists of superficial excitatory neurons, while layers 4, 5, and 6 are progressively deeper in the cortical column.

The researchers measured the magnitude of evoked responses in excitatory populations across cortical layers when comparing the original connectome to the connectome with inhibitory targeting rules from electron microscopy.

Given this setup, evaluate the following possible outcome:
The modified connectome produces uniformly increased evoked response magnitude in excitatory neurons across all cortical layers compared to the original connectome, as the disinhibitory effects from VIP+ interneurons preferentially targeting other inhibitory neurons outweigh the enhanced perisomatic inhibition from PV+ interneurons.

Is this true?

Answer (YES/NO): NO